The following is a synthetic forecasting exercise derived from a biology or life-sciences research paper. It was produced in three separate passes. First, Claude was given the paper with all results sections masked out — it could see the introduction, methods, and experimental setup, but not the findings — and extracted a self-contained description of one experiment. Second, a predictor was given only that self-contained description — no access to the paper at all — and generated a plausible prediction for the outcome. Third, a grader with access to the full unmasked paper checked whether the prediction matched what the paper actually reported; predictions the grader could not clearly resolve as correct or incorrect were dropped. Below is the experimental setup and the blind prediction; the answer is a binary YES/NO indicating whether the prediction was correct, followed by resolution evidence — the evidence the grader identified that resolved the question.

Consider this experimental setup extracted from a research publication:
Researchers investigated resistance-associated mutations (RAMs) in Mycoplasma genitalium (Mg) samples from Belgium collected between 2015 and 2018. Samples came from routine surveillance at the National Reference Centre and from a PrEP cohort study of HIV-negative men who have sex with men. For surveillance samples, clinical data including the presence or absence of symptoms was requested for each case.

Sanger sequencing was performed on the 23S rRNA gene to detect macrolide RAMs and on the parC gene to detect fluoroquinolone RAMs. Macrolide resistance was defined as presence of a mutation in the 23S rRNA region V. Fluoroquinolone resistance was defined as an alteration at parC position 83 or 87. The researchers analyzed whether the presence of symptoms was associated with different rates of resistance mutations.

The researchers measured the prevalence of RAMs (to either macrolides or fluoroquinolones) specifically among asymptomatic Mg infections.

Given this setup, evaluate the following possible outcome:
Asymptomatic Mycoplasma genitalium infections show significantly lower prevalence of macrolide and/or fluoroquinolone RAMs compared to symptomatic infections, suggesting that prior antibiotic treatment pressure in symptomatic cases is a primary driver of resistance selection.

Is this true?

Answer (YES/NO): NO